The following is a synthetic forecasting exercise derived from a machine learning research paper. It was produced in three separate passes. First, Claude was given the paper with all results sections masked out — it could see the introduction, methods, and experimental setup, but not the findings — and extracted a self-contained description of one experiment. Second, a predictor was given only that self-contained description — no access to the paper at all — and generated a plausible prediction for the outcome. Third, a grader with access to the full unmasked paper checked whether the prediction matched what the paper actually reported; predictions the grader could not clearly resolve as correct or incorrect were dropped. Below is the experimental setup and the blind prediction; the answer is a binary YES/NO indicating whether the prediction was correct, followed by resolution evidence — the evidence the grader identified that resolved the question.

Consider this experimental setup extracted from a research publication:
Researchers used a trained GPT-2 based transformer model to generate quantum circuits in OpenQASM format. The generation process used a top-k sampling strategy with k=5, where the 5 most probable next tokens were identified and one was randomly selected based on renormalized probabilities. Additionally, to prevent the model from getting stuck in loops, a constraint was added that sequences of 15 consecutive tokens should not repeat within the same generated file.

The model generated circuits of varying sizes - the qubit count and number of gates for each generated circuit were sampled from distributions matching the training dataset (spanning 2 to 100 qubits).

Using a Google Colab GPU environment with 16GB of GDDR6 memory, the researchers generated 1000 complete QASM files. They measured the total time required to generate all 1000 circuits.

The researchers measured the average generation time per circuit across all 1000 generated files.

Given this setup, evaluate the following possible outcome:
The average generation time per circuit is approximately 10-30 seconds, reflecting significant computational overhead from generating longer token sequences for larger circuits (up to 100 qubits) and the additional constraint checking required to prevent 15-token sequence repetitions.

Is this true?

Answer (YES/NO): NO